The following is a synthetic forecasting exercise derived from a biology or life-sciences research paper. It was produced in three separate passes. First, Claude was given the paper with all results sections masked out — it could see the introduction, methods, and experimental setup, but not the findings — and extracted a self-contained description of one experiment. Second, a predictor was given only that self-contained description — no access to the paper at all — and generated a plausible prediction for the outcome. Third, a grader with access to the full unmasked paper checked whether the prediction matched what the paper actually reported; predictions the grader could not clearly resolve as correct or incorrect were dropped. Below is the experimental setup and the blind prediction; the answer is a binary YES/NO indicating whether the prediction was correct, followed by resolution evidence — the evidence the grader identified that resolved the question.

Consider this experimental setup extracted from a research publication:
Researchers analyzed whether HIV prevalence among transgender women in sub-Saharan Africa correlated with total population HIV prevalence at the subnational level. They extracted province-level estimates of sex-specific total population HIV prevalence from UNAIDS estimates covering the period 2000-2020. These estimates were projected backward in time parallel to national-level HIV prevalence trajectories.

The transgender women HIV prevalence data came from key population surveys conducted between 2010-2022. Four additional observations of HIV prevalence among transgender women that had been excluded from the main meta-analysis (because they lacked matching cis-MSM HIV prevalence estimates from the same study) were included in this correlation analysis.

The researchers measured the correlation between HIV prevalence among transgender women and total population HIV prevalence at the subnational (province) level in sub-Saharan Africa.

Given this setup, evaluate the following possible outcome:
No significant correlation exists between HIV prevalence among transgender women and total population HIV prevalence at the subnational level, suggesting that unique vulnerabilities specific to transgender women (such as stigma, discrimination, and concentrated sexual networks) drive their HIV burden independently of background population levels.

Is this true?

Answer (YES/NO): YES